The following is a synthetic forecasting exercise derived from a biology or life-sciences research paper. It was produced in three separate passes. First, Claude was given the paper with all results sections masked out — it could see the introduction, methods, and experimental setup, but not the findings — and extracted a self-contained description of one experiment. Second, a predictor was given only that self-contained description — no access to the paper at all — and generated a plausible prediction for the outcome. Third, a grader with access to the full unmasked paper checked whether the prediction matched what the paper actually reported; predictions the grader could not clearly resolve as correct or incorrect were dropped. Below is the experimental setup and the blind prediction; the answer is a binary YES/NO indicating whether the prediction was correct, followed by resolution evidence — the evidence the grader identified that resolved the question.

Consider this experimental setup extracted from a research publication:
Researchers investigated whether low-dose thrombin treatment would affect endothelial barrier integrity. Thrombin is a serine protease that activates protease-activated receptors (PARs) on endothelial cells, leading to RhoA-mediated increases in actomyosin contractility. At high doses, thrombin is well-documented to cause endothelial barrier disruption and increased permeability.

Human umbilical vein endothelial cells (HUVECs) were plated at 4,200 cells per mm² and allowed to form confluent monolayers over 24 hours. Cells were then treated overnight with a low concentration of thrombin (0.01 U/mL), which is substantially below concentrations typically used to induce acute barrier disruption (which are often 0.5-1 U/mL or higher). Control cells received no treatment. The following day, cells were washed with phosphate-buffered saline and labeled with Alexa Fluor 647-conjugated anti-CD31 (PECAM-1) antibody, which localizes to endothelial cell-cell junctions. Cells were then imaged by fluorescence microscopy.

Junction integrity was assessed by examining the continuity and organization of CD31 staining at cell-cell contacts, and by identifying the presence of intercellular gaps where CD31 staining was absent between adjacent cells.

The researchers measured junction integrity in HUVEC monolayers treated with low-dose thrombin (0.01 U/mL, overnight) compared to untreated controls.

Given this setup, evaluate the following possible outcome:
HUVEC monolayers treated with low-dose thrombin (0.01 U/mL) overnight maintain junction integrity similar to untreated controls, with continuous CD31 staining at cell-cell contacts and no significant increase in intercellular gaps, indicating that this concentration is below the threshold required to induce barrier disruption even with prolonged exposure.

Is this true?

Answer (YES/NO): NO